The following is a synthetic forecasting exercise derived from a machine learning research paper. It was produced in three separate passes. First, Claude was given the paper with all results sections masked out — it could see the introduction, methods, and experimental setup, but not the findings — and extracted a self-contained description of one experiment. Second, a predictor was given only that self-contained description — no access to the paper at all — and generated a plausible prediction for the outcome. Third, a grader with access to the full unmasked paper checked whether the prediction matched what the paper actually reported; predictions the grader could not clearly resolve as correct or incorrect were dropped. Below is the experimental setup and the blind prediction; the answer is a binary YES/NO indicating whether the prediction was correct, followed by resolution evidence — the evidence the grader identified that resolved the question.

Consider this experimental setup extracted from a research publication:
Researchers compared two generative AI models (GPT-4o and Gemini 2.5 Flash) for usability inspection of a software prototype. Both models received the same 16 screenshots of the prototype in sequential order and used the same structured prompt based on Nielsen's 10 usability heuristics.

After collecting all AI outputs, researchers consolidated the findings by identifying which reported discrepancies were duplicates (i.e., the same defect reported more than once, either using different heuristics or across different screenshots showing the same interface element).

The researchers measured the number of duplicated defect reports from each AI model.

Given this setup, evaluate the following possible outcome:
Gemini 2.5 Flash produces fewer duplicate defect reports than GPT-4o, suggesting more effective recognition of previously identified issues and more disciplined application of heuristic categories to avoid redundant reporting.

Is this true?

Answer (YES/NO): YES